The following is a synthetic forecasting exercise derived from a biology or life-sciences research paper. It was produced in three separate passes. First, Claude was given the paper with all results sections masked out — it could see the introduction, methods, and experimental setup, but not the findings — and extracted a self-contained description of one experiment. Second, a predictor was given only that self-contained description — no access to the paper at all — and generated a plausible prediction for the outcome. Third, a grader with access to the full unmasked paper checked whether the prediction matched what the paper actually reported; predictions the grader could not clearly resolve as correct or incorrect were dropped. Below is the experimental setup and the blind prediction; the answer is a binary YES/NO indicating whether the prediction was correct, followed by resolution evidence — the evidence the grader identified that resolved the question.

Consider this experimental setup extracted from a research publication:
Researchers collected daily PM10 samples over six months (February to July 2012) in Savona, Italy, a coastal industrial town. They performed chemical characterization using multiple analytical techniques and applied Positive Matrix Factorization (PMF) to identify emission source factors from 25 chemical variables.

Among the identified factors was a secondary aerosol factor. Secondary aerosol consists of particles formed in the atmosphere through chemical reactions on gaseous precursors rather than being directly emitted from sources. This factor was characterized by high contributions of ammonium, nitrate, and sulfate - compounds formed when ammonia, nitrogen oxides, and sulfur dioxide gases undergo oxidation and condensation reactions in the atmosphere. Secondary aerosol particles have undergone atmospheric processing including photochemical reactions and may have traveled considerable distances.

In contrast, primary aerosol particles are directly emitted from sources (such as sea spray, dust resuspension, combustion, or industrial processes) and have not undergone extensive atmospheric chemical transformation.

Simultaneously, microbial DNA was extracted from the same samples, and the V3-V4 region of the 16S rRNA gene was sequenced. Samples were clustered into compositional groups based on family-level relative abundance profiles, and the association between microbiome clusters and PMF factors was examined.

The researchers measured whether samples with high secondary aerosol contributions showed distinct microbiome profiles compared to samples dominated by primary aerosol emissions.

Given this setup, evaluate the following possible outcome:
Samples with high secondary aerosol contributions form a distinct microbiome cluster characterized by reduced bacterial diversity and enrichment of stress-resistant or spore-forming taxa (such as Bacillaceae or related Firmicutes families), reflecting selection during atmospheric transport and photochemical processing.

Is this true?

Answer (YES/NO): NO